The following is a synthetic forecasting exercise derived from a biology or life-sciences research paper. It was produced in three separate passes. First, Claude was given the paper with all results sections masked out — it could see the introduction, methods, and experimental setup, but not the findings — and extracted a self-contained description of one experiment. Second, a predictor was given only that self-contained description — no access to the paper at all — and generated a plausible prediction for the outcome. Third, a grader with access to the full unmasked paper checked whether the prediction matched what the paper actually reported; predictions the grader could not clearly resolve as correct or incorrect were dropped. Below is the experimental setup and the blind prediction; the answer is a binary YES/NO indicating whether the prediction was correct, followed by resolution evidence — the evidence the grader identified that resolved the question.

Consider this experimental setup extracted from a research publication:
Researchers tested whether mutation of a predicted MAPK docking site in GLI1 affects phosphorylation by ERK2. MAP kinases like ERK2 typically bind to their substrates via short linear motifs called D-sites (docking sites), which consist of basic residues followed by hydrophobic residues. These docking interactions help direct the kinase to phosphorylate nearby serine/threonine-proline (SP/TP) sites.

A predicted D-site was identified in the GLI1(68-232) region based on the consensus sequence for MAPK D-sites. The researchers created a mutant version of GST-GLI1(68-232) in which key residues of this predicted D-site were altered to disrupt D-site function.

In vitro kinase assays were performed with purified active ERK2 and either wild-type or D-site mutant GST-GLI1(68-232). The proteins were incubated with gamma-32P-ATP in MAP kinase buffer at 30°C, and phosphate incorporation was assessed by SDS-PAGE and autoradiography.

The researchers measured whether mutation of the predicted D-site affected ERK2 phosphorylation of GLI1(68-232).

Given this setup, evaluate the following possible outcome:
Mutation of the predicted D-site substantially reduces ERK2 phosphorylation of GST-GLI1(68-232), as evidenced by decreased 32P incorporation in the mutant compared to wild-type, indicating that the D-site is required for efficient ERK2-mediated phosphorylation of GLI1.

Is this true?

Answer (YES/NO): YES